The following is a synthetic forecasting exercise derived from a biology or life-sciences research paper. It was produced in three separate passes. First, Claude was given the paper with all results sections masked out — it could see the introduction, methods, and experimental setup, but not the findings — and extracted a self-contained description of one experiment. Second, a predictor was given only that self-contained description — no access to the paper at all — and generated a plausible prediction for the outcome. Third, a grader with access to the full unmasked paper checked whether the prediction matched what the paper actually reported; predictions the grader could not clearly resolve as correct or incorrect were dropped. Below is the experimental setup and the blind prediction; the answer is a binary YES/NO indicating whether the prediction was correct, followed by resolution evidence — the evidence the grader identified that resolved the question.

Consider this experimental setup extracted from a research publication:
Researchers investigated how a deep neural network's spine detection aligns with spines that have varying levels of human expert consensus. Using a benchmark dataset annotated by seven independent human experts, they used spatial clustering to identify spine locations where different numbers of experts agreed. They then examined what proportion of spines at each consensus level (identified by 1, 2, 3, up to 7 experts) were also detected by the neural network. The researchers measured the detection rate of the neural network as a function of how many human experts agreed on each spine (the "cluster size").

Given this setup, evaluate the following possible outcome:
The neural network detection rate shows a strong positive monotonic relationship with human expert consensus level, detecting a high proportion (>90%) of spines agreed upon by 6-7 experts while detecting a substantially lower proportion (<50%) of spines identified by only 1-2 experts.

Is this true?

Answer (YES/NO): NO